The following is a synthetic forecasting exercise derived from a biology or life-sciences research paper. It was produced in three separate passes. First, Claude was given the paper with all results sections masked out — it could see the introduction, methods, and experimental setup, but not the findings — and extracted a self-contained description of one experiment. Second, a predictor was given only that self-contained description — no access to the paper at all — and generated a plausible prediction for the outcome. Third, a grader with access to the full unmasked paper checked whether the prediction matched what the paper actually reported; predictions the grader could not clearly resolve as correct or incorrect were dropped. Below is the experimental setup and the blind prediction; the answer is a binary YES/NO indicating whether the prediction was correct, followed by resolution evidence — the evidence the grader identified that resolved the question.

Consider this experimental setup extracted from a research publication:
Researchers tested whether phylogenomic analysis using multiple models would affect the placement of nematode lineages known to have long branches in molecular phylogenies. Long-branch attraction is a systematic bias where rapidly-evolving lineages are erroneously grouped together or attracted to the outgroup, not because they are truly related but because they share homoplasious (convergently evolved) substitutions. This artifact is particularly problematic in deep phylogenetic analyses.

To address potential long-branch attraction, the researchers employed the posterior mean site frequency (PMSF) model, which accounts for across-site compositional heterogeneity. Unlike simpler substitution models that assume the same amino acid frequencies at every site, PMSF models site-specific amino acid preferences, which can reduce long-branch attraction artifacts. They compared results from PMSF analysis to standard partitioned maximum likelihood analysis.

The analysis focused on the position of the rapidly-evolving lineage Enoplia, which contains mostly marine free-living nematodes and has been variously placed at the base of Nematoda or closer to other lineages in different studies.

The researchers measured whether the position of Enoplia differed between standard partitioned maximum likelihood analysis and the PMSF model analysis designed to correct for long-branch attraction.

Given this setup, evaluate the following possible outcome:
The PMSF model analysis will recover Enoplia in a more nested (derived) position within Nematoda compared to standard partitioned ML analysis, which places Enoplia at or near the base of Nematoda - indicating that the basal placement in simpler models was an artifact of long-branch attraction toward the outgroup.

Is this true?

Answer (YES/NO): NO